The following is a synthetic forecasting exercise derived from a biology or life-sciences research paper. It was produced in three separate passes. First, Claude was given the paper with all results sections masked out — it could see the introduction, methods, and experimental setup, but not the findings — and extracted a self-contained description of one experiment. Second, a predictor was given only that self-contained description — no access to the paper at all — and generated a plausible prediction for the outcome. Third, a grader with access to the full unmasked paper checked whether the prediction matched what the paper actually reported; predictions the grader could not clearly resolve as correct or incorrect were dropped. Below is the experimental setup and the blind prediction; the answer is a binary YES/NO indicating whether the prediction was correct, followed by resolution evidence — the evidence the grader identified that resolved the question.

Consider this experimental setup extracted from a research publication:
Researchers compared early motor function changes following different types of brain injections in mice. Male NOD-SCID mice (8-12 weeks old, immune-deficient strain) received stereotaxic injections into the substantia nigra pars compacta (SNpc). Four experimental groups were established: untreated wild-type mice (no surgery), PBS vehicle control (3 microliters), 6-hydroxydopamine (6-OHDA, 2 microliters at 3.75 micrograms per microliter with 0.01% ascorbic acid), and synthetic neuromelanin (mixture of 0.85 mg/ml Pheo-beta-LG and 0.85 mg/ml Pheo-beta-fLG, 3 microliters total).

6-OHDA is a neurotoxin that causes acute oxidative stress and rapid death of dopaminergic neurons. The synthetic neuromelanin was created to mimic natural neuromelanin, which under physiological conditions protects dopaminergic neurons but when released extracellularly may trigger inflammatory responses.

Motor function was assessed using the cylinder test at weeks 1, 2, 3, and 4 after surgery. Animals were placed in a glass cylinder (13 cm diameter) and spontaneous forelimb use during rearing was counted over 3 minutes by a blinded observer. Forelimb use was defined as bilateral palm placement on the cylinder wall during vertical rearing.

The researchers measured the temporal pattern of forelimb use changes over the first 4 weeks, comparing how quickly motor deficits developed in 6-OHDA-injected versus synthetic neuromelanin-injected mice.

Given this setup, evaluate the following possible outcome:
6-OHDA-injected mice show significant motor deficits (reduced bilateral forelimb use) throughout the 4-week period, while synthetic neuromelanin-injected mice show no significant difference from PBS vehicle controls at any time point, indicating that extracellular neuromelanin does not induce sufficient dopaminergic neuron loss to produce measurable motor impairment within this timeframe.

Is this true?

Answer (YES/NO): NO